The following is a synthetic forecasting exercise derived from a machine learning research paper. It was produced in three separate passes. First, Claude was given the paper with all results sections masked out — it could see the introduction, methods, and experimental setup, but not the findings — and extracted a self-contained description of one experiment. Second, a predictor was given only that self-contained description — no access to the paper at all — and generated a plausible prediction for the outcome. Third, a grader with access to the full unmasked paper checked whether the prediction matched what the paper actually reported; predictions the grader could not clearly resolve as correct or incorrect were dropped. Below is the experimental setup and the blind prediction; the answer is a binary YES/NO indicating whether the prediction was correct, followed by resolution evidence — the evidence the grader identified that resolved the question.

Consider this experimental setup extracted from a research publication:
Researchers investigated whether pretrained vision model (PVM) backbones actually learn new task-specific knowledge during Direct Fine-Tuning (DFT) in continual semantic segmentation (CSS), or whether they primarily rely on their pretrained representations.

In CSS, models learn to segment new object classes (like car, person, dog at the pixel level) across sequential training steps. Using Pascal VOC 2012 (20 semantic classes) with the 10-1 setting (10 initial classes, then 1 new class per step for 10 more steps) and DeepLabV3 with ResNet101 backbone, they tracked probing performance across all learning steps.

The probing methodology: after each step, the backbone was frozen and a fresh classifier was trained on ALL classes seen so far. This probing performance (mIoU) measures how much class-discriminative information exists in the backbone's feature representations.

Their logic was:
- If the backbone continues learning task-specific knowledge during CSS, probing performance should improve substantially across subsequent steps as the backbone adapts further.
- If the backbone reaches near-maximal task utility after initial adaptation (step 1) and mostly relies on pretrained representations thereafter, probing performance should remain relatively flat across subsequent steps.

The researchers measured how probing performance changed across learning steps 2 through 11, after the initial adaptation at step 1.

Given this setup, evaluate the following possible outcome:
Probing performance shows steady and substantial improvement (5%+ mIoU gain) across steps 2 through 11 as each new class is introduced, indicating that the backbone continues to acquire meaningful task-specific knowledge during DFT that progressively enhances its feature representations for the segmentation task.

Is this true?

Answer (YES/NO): NO